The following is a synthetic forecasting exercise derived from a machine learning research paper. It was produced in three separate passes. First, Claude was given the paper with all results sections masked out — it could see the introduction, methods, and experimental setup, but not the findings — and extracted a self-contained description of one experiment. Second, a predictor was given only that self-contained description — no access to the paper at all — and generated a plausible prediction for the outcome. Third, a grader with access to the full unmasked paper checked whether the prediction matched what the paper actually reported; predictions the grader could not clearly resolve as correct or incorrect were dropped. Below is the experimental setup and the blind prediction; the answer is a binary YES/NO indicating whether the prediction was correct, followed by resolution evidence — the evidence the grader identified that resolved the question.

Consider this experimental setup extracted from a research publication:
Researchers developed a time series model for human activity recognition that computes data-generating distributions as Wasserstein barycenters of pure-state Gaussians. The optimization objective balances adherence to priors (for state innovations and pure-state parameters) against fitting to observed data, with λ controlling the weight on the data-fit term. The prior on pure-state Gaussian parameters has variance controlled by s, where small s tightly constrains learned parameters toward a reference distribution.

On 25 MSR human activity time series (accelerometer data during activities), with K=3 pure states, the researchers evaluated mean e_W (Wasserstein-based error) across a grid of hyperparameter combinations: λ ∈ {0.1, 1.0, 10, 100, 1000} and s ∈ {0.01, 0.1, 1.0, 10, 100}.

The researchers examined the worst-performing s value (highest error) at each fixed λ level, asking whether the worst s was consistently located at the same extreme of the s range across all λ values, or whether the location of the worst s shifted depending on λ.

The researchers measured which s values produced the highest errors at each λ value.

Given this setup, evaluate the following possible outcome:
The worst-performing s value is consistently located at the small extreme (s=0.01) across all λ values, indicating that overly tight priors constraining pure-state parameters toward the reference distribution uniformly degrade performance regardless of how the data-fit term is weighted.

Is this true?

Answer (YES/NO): NO